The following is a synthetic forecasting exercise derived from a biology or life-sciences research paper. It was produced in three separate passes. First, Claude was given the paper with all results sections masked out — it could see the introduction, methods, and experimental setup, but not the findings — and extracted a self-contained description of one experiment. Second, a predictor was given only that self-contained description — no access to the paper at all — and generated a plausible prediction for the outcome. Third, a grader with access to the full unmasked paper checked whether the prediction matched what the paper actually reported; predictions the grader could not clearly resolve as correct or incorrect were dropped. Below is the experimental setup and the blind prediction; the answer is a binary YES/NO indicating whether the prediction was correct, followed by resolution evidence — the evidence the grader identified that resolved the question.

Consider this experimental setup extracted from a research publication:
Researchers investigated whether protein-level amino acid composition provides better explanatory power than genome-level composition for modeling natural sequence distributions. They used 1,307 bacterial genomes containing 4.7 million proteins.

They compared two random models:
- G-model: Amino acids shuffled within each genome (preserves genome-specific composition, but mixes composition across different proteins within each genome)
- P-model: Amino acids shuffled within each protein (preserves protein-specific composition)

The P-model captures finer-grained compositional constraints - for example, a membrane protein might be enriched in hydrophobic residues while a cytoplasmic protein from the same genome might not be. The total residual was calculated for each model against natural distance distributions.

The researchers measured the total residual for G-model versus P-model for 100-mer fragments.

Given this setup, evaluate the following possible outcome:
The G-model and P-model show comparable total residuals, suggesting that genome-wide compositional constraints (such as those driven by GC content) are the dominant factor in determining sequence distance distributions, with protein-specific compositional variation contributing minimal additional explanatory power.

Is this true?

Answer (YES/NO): NO